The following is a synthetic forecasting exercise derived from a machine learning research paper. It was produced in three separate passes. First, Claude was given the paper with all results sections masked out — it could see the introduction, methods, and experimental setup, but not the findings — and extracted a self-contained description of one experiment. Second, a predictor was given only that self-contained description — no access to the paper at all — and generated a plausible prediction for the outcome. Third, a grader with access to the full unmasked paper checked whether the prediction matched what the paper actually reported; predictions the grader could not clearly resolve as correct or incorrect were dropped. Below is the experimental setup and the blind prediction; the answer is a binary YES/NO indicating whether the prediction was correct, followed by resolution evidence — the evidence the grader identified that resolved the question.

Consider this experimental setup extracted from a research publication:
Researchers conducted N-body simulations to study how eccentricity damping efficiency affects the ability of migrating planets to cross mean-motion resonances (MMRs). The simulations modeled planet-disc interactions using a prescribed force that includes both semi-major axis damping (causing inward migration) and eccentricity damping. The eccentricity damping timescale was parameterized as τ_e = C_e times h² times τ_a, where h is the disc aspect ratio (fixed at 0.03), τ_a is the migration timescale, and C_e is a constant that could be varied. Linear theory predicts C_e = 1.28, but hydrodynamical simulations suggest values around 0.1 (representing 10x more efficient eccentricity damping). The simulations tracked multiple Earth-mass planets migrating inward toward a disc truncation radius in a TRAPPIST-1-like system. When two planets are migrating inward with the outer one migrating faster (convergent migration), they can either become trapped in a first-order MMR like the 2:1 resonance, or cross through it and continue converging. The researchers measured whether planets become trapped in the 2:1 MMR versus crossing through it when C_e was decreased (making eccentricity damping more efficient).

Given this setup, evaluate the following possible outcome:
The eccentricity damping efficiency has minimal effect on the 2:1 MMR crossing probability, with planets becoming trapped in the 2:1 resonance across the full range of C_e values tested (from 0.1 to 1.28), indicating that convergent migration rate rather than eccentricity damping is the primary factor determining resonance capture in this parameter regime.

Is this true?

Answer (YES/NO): NO